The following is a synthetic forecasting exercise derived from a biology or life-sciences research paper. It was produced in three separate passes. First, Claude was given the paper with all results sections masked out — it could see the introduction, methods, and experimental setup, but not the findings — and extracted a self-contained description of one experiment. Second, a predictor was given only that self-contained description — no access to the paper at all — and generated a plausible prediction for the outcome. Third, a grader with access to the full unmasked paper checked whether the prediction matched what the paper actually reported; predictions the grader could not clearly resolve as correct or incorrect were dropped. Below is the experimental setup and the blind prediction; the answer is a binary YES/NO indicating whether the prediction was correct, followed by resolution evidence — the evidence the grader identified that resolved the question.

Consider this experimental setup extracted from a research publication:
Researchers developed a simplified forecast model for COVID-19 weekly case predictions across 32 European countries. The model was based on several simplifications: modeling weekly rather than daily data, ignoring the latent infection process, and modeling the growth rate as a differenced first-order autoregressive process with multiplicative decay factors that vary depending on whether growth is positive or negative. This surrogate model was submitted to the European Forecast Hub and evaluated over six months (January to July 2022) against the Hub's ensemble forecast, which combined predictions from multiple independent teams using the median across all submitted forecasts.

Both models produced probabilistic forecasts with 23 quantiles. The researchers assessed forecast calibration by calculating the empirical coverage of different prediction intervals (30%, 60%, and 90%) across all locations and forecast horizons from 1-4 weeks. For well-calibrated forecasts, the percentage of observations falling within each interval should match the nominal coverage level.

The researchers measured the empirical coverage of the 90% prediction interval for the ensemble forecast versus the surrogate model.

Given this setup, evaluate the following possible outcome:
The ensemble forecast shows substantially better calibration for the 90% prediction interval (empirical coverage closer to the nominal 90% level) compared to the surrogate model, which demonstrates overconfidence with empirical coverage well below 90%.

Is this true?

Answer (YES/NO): NO